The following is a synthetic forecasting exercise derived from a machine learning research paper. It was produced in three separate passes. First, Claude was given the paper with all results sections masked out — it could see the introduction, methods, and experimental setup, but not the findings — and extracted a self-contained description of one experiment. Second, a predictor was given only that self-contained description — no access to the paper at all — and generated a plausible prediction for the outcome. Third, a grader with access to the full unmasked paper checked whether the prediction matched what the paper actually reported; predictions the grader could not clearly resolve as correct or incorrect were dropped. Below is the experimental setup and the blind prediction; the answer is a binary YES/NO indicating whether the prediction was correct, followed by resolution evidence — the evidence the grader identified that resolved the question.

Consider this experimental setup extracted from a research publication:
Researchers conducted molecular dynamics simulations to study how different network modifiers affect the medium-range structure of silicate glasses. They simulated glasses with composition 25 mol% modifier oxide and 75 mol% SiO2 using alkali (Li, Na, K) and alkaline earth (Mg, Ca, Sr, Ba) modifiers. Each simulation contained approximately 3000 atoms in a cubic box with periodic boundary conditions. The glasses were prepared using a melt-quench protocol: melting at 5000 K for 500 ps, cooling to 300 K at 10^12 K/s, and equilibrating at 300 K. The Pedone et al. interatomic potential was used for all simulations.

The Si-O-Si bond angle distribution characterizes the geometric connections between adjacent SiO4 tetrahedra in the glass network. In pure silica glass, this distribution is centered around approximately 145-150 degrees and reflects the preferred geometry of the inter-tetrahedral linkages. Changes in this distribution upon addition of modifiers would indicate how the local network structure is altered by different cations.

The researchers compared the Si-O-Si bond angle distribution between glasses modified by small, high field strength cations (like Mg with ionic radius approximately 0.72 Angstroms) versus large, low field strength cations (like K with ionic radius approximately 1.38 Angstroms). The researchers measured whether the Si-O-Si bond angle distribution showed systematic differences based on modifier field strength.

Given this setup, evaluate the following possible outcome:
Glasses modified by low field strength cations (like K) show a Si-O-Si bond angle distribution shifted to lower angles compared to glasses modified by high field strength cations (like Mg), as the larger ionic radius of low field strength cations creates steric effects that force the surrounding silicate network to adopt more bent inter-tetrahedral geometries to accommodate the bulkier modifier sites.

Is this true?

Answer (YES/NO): NO